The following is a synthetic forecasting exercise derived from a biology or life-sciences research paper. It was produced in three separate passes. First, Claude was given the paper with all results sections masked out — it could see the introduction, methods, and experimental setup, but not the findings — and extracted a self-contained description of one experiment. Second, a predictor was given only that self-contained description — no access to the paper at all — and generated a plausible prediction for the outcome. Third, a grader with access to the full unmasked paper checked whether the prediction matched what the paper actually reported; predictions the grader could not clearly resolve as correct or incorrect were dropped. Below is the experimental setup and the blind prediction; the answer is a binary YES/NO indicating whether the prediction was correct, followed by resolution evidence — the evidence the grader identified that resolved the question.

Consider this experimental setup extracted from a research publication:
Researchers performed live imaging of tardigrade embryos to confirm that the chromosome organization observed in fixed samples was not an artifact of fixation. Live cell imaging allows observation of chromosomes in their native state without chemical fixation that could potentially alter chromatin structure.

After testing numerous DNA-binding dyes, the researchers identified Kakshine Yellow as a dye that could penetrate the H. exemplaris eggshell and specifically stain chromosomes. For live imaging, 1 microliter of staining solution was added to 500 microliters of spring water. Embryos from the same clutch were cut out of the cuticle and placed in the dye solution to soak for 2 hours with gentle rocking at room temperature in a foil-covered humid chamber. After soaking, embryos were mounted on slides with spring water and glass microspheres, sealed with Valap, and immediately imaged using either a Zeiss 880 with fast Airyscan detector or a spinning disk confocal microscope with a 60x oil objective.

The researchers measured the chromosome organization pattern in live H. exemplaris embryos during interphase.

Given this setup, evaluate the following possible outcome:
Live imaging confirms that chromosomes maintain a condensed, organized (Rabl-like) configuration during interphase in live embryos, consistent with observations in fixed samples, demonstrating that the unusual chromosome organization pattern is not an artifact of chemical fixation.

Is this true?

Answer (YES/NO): NO